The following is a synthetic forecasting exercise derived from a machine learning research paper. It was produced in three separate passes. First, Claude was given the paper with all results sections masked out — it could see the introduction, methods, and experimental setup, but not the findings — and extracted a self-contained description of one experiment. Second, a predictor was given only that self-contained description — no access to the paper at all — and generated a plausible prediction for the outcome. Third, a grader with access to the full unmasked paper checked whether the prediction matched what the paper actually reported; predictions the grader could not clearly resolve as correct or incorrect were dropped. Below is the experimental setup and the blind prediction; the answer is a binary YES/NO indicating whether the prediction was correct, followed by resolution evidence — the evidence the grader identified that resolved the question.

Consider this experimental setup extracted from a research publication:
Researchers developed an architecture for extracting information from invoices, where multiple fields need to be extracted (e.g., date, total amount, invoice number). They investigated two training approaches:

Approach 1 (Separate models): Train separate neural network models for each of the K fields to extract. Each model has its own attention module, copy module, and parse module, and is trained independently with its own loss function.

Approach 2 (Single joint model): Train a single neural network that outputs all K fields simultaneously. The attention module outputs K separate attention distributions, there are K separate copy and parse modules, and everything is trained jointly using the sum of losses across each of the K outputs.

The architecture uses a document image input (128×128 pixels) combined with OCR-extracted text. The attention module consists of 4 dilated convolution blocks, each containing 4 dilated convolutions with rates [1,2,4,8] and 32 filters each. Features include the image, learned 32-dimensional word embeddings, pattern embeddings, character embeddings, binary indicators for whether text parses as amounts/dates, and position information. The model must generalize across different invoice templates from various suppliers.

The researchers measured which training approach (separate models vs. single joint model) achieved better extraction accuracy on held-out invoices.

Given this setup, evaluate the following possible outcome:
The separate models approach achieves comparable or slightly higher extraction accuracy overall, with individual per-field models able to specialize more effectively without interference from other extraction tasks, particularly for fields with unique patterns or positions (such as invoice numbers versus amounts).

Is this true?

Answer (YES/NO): YES